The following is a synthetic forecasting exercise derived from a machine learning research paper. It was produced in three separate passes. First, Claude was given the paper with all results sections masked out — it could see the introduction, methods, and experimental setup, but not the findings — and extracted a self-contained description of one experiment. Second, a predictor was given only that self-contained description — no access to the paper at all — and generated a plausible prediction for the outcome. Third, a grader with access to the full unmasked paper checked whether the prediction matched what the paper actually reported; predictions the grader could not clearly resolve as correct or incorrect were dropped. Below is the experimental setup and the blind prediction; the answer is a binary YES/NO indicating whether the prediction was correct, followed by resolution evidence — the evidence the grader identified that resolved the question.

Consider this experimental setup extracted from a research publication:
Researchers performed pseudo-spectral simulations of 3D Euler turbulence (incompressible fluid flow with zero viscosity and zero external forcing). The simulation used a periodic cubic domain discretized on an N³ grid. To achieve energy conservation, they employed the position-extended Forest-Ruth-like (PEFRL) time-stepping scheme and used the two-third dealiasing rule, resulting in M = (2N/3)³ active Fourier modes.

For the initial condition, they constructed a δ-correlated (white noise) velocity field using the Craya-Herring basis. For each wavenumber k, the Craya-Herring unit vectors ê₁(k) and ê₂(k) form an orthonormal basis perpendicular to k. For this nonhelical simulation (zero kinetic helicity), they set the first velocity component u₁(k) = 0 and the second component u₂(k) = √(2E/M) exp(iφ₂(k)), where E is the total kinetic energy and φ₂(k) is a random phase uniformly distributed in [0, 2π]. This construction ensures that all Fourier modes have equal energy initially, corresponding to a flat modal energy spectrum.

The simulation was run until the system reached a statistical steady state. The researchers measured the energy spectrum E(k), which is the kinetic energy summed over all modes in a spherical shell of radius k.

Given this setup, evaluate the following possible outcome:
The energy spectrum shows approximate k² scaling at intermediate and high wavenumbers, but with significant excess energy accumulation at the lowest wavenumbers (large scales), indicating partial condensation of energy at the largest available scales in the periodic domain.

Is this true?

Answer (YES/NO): NO